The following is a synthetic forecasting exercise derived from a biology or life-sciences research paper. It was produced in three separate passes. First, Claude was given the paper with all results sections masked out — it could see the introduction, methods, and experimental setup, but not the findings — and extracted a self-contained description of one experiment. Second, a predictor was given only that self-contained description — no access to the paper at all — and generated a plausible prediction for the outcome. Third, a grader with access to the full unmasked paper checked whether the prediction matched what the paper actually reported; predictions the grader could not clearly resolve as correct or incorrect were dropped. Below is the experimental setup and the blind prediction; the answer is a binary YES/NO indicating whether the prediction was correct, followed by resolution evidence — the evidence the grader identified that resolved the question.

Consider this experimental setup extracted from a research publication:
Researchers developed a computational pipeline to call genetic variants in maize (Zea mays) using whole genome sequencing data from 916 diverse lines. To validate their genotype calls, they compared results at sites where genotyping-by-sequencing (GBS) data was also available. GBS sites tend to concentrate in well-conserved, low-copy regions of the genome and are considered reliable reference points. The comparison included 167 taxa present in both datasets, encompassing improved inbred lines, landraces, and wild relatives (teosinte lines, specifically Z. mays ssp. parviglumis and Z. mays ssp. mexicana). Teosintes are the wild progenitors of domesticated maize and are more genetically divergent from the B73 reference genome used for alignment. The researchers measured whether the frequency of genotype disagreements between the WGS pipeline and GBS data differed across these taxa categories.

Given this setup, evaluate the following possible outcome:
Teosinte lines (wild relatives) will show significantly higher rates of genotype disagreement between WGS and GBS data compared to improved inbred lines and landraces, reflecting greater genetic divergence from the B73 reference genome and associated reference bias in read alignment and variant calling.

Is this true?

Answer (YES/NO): YES